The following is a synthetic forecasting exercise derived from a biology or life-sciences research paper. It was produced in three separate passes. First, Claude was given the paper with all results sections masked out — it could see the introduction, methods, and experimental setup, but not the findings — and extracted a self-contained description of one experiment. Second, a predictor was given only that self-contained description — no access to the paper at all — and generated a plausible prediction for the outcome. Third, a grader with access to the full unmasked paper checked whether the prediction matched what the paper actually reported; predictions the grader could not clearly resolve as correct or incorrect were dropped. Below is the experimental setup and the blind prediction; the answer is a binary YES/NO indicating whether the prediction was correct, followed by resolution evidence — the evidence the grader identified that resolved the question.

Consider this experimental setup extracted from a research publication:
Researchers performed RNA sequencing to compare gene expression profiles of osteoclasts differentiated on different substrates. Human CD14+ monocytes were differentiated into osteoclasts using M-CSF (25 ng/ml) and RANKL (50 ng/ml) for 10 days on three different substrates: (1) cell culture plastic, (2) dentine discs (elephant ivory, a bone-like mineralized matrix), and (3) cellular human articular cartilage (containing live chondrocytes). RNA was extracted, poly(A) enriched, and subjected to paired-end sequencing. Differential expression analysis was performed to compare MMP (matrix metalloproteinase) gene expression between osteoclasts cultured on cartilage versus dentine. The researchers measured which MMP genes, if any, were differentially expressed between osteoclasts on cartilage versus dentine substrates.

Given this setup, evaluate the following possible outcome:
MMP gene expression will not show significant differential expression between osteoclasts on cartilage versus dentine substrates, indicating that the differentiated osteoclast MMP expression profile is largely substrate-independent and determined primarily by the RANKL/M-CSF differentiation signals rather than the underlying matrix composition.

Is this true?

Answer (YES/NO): NO